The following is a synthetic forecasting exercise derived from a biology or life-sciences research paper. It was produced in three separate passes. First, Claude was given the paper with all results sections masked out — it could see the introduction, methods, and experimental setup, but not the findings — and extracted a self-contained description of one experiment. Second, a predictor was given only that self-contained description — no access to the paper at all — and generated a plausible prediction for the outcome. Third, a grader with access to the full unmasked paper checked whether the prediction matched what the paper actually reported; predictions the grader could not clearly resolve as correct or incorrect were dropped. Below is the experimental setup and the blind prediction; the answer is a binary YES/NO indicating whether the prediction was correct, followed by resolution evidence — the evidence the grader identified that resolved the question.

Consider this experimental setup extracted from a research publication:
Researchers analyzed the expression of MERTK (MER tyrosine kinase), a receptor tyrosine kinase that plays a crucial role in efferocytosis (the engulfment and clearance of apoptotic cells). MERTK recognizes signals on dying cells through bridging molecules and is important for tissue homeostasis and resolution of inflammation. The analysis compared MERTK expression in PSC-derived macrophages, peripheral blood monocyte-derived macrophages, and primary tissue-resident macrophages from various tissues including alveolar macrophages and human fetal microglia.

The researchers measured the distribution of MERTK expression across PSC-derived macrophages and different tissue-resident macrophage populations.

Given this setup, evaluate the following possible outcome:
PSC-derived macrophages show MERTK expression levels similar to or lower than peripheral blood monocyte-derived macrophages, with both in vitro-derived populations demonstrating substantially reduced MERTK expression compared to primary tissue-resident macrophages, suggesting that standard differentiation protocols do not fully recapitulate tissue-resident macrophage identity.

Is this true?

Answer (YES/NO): NO